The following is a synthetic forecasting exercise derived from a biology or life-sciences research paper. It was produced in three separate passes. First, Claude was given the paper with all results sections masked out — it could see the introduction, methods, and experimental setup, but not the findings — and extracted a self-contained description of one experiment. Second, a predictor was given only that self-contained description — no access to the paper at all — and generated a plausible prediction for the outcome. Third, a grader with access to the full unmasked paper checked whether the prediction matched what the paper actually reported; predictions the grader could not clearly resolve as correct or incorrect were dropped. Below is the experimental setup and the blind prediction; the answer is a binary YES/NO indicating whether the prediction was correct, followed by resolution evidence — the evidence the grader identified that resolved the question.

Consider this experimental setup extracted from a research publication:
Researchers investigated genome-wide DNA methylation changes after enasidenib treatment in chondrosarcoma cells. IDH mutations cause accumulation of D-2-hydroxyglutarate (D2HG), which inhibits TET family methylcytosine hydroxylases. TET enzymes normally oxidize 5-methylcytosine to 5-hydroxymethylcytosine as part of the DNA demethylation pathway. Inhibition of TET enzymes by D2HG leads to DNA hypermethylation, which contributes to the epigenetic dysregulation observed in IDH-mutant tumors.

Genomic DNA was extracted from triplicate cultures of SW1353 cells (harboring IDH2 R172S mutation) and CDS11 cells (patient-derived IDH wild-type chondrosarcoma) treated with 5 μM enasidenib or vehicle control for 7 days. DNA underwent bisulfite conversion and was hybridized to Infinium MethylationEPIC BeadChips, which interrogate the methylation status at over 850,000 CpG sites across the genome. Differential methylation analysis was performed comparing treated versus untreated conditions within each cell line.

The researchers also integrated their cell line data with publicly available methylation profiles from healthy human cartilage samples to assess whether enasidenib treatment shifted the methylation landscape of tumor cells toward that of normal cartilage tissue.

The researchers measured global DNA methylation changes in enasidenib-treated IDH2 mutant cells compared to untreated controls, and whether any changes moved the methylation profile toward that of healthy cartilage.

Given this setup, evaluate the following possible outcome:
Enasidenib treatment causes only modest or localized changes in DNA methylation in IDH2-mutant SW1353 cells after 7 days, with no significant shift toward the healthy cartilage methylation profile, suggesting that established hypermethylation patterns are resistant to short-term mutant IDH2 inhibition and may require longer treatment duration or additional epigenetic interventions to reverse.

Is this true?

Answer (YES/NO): NO